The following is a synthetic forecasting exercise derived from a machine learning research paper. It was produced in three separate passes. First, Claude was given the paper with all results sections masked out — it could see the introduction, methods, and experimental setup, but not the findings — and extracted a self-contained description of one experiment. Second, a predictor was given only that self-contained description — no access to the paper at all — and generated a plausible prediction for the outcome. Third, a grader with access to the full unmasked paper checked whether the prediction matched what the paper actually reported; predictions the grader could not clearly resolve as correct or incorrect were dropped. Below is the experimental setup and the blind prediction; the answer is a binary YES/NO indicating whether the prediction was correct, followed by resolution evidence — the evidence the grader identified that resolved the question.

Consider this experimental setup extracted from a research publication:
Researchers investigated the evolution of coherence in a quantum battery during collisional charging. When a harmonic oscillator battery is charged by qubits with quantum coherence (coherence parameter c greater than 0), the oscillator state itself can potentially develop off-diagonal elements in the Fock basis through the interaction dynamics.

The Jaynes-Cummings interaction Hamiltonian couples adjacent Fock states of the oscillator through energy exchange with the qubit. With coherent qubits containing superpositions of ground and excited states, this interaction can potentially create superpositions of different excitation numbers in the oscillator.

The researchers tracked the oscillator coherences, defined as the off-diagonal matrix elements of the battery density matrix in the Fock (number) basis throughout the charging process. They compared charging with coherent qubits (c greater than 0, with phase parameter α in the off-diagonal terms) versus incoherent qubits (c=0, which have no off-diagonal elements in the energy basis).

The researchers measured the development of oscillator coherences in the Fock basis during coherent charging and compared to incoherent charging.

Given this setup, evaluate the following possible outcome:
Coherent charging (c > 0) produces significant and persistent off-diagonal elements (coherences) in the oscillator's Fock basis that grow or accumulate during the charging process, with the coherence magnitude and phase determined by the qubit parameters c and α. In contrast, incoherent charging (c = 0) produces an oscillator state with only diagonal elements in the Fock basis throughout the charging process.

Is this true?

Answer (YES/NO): YES